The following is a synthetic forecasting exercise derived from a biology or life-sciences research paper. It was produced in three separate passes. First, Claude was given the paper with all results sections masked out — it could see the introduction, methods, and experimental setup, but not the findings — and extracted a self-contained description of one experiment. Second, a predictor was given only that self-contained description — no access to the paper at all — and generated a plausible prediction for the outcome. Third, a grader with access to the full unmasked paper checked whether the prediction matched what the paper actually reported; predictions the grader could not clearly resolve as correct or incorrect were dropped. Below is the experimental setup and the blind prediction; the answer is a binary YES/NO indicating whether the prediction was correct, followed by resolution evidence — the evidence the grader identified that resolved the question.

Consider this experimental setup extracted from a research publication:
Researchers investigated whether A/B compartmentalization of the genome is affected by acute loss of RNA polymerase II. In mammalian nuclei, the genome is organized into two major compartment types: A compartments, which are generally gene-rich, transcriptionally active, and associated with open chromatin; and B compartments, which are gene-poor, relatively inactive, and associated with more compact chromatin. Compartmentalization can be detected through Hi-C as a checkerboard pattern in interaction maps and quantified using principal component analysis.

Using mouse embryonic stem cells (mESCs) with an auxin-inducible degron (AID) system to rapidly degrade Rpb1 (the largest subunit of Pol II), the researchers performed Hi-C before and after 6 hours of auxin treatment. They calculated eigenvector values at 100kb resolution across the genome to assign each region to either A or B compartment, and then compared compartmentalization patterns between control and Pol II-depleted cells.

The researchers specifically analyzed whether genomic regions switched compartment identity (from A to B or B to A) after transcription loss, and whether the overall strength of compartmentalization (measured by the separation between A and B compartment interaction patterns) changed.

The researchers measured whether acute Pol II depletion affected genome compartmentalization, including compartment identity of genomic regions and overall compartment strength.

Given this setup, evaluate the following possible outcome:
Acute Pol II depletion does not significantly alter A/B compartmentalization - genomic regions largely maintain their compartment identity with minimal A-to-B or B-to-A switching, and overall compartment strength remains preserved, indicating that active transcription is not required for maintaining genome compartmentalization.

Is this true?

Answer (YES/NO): YES